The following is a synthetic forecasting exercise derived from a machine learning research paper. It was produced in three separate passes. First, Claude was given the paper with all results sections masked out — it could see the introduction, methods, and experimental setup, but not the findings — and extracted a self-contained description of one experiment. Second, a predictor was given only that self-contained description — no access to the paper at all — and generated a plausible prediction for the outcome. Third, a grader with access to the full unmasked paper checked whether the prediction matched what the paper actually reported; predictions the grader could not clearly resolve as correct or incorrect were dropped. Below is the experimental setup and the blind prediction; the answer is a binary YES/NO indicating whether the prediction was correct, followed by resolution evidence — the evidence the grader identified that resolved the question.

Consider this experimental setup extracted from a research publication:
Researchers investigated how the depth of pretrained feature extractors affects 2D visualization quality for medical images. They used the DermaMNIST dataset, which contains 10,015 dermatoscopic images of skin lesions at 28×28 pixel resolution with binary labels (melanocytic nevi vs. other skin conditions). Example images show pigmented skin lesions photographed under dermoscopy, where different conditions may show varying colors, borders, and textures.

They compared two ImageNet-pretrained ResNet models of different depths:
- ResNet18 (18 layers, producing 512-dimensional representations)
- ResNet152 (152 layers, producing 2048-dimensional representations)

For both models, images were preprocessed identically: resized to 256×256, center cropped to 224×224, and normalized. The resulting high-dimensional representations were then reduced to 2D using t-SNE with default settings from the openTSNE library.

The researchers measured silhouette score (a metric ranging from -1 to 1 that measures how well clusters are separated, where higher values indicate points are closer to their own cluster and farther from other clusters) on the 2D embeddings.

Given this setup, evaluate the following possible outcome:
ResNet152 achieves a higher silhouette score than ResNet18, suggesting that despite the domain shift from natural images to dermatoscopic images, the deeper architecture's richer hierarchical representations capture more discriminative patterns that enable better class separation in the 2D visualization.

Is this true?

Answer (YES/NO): NO